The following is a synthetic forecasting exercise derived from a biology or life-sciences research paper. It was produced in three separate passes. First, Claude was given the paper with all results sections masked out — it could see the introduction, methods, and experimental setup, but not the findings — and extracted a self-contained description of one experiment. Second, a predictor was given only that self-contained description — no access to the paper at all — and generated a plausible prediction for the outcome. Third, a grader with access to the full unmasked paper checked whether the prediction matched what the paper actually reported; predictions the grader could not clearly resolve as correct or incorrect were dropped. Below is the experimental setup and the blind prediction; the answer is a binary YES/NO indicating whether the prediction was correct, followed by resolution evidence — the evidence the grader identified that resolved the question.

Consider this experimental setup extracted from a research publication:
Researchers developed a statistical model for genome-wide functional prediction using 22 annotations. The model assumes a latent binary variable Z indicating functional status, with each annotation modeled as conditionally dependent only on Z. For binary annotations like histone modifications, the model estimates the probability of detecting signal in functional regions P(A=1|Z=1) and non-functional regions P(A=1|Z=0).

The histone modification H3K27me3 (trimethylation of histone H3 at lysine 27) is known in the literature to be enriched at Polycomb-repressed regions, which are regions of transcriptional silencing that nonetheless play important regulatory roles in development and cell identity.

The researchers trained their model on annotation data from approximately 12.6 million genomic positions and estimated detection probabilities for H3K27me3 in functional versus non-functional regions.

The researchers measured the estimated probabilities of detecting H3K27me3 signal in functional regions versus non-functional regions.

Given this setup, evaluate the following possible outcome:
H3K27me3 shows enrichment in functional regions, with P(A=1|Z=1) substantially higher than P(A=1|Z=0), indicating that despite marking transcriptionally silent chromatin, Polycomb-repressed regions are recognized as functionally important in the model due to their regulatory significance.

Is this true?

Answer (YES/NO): NO